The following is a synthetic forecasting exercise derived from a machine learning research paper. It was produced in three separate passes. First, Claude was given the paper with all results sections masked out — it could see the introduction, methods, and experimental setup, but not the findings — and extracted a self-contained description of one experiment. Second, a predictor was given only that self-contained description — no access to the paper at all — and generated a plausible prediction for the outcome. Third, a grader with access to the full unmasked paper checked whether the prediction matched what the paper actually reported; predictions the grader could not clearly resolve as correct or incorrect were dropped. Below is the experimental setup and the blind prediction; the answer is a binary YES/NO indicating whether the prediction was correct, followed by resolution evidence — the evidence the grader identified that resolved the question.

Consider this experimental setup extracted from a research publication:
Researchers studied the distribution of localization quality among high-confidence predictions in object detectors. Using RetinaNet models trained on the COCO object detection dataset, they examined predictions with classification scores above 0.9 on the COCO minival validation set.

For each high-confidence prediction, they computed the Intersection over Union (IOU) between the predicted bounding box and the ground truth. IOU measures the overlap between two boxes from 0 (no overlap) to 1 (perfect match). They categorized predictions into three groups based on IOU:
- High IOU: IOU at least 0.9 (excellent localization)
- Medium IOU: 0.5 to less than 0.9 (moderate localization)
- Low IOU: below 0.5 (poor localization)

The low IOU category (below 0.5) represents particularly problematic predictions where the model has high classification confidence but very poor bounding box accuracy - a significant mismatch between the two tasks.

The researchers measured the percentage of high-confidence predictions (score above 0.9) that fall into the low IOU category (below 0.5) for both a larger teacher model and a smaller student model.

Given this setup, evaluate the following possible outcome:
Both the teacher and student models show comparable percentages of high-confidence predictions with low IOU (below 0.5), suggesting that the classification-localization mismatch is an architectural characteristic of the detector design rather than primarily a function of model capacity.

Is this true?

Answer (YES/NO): YES